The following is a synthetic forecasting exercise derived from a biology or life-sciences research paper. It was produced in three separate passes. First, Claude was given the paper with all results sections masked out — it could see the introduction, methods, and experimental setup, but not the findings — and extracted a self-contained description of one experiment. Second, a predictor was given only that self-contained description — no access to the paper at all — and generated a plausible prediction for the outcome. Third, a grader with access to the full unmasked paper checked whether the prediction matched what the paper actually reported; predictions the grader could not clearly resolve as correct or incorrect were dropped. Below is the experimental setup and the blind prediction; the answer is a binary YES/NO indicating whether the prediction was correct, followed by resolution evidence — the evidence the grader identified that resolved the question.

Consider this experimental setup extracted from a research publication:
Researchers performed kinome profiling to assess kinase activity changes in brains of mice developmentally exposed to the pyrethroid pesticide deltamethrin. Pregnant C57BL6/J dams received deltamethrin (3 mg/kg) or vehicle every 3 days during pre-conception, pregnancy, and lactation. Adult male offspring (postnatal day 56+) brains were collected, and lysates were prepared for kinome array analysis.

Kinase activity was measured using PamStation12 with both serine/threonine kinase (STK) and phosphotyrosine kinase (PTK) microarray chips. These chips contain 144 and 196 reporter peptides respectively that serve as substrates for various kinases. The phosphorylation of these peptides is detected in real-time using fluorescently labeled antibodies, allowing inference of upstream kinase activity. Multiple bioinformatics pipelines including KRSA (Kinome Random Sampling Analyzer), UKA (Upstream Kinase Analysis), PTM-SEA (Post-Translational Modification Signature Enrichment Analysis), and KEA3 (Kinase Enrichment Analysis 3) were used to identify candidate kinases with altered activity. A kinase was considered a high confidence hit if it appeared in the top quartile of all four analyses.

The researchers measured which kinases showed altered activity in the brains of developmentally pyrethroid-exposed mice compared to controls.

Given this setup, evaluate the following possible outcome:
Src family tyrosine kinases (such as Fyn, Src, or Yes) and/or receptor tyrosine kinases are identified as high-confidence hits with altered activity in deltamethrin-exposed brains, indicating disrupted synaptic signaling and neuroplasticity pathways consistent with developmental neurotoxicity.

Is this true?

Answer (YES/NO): NO